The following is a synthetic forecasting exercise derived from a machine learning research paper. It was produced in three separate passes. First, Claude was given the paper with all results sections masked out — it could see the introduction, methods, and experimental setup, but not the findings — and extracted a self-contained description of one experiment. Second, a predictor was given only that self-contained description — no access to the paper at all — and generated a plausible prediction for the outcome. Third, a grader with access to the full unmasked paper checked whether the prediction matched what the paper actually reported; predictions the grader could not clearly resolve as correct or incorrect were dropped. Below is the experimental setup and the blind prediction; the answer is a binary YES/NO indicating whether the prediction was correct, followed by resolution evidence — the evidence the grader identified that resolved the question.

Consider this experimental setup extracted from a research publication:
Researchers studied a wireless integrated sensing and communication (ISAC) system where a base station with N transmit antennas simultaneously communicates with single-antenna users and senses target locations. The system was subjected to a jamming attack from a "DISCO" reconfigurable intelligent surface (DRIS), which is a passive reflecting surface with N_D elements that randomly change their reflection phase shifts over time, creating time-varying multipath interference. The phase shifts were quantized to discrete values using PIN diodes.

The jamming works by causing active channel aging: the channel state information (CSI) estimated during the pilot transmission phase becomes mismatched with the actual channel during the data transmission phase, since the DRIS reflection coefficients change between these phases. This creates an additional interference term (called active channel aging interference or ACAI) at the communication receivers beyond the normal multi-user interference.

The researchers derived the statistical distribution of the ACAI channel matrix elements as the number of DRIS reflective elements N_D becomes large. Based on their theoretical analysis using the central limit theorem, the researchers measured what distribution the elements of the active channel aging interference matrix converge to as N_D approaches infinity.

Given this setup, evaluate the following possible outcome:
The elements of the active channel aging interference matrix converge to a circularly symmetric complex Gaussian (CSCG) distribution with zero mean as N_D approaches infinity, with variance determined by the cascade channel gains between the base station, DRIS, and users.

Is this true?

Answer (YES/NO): YES